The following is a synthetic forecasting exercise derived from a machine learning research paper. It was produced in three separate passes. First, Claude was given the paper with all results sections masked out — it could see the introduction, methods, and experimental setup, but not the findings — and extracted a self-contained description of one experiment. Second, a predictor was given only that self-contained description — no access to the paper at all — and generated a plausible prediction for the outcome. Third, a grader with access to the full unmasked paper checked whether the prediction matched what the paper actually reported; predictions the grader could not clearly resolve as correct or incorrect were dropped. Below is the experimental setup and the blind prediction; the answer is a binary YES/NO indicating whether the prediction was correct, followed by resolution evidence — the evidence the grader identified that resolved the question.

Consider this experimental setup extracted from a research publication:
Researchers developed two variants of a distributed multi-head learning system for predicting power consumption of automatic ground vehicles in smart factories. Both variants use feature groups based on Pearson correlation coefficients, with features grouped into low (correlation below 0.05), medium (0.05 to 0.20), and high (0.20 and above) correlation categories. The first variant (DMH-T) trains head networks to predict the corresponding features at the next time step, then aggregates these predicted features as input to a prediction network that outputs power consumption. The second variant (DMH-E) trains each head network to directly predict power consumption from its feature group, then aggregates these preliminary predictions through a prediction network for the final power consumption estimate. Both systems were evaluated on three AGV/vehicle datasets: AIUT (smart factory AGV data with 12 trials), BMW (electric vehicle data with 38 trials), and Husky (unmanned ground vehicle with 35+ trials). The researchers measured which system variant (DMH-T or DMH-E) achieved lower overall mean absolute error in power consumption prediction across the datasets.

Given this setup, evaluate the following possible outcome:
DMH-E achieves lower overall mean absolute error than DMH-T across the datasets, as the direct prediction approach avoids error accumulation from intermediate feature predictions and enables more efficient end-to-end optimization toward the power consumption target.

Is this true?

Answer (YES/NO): YES